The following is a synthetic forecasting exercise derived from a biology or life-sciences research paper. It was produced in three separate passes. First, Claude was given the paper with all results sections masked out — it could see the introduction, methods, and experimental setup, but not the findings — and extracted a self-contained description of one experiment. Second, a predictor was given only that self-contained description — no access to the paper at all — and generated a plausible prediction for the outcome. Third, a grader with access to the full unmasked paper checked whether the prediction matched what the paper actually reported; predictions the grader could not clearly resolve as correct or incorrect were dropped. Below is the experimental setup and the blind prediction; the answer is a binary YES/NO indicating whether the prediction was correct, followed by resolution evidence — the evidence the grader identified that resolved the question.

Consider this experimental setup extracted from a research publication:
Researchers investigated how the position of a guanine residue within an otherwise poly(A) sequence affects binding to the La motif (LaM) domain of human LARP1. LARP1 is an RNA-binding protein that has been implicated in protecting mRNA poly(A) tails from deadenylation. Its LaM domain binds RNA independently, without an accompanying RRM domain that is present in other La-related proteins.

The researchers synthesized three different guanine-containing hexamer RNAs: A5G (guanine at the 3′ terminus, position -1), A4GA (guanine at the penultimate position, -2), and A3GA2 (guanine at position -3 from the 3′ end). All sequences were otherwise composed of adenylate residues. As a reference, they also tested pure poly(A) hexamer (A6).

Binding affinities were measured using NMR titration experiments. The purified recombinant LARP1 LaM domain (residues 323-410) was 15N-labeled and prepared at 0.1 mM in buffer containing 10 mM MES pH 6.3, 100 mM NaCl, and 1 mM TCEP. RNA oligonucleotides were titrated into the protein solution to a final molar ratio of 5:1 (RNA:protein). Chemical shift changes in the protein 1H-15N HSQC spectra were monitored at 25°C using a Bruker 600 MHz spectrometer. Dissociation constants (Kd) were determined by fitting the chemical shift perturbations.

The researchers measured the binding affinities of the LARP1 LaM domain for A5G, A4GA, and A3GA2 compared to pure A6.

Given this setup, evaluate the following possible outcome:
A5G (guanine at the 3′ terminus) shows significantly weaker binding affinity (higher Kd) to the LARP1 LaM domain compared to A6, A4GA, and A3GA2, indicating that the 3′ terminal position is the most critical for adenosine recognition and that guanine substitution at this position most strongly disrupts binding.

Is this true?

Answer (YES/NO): NO